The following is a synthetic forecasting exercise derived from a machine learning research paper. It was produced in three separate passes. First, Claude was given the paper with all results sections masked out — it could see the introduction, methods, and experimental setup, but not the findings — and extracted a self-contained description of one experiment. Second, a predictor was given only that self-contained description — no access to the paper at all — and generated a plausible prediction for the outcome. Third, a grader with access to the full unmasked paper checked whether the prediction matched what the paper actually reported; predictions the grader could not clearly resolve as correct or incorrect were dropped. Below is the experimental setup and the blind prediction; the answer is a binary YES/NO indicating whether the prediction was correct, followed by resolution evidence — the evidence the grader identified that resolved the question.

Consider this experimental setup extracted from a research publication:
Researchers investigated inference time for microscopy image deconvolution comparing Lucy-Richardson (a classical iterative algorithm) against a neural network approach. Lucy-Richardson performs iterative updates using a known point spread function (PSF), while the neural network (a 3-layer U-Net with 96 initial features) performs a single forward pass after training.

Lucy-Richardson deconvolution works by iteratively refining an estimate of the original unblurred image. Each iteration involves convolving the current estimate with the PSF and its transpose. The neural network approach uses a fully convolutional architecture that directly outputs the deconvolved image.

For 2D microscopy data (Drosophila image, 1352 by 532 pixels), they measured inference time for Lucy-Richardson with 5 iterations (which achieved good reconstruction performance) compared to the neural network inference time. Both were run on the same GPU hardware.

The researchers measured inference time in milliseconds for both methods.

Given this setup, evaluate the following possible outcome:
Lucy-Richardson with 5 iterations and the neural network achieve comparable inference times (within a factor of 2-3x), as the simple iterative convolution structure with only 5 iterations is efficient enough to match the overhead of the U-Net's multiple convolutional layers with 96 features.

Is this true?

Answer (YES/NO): YES